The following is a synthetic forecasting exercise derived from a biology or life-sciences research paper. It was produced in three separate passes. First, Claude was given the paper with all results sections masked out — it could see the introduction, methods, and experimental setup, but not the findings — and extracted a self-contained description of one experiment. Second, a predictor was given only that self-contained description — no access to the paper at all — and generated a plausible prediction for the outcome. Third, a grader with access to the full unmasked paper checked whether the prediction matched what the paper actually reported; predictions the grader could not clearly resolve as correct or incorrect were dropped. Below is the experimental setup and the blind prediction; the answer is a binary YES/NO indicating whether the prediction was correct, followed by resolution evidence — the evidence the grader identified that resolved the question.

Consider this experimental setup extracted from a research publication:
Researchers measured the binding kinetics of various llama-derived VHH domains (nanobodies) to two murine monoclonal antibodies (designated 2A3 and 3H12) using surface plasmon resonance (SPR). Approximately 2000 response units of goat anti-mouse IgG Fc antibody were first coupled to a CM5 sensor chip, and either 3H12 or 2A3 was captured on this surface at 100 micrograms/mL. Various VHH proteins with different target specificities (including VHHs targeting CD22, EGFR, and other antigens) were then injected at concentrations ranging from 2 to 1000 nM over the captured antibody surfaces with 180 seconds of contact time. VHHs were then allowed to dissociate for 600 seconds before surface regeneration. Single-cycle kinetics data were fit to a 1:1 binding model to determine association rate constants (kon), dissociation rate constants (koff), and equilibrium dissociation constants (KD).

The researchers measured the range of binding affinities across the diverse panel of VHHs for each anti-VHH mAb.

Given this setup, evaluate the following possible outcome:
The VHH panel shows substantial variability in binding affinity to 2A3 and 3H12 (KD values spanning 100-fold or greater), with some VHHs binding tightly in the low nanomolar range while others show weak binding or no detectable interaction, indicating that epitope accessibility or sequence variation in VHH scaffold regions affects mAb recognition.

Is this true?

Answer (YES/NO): NO